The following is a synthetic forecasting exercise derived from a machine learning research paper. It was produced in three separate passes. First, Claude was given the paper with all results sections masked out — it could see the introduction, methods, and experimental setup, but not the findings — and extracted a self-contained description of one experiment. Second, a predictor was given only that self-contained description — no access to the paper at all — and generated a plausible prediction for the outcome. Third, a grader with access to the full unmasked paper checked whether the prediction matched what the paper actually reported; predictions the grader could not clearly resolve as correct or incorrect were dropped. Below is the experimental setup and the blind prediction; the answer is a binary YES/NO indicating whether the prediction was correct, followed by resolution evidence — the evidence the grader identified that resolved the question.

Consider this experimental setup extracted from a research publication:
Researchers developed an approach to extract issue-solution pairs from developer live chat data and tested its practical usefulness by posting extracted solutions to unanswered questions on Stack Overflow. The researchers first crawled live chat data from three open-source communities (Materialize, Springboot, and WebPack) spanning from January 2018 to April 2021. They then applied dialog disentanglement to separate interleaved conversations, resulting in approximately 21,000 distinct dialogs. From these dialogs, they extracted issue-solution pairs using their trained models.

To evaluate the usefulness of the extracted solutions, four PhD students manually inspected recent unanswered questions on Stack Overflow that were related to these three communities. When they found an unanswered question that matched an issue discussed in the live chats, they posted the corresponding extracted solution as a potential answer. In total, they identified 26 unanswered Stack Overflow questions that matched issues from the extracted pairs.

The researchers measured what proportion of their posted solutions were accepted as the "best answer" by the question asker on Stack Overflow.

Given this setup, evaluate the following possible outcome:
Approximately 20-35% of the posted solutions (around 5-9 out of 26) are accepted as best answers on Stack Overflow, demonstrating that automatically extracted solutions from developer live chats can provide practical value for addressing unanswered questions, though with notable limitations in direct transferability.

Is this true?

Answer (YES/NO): YES